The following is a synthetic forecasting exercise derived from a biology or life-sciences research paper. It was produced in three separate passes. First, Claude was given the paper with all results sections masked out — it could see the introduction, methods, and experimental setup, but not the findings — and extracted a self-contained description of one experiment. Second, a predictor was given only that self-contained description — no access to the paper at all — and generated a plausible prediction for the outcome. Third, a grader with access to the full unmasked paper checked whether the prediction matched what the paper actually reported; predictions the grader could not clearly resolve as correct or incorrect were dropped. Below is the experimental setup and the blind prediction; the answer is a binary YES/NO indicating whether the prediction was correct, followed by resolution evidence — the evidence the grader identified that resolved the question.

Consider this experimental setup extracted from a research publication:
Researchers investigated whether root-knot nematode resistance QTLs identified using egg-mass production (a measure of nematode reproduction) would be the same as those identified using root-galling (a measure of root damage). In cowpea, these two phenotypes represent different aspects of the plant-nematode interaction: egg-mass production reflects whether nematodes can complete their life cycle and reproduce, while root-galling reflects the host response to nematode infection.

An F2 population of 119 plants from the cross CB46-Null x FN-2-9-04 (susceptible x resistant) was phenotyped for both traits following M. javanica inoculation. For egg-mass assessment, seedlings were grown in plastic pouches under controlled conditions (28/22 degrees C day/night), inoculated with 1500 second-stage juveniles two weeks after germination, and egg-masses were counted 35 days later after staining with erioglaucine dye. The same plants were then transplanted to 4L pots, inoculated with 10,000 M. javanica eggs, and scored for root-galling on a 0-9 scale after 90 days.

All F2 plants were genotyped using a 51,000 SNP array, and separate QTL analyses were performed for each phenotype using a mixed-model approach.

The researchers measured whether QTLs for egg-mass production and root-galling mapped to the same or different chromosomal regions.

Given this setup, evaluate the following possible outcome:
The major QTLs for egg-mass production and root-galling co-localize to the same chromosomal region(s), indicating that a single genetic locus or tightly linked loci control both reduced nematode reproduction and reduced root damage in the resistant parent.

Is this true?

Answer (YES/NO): YES